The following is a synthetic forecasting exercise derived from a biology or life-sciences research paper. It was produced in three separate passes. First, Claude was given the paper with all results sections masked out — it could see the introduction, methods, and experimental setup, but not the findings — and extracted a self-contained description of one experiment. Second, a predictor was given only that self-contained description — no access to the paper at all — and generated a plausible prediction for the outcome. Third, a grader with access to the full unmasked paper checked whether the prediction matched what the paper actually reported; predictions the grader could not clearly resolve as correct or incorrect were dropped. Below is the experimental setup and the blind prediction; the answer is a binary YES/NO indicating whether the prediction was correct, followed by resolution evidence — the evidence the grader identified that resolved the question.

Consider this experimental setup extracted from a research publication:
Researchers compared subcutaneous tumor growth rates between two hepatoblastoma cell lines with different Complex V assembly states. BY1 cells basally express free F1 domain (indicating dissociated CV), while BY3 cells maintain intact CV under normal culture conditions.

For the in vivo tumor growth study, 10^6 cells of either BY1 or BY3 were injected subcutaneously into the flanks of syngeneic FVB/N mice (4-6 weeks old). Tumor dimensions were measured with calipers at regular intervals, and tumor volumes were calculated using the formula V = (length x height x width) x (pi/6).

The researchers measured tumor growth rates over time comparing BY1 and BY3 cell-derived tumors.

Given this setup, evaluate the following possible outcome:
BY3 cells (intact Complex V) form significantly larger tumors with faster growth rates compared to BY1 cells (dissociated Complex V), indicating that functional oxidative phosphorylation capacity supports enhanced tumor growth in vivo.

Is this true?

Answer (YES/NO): NO